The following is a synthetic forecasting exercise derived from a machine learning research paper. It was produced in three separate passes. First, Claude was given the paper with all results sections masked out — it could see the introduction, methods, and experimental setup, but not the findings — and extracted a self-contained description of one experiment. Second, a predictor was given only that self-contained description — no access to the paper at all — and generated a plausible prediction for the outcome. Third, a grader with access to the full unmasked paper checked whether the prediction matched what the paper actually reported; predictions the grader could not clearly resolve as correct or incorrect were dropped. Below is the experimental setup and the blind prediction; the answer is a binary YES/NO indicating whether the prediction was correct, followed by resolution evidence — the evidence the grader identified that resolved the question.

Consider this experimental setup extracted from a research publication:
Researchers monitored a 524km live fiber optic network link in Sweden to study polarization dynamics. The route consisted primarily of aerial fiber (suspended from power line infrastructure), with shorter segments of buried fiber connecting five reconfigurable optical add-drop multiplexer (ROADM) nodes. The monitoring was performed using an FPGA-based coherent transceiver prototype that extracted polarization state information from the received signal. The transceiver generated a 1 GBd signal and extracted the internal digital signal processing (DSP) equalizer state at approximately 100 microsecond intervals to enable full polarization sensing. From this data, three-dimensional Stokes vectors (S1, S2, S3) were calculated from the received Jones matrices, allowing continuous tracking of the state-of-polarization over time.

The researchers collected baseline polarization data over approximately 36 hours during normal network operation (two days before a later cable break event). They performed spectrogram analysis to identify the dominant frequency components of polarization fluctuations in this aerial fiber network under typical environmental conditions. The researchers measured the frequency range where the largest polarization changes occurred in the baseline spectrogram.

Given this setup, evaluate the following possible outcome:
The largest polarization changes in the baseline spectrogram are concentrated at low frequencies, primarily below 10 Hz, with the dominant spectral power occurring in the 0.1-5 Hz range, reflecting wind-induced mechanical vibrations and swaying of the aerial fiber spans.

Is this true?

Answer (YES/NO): NO